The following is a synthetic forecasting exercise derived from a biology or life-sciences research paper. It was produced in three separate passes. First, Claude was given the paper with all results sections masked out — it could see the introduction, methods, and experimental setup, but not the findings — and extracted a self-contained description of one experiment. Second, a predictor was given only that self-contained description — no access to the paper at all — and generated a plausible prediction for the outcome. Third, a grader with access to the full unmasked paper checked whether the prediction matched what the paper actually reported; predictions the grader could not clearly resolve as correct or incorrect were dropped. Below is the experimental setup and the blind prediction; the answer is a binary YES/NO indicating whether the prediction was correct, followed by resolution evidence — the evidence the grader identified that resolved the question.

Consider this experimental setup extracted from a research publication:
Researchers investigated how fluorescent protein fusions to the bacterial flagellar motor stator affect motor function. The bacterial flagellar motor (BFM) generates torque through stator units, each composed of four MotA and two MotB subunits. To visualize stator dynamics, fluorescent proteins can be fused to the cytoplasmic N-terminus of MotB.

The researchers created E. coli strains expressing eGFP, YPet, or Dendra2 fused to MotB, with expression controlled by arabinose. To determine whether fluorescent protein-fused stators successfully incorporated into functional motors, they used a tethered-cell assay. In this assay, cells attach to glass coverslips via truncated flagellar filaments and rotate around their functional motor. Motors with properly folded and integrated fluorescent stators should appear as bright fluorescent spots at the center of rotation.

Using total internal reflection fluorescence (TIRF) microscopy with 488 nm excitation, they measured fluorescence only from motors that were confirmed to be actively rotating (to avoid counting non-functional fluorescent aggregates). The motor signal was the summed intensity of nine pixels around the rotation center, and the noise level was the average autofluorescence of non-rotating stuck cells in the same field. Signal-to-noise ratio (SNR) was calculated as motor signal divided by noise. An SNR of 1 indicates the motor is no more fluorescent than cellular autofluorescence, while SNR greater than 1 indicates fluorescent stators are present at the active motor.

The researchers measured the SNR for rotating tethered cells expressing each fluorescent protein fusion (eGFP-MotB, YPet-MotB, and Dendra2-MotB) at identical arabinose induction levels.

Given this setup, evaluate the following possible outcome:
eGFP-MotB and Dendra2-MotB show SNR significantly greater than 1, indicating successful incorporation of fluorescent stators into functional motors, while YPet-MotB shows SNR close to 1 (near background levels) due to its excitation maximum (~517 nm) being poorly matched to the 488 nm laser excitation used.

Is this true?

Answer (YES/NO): NO